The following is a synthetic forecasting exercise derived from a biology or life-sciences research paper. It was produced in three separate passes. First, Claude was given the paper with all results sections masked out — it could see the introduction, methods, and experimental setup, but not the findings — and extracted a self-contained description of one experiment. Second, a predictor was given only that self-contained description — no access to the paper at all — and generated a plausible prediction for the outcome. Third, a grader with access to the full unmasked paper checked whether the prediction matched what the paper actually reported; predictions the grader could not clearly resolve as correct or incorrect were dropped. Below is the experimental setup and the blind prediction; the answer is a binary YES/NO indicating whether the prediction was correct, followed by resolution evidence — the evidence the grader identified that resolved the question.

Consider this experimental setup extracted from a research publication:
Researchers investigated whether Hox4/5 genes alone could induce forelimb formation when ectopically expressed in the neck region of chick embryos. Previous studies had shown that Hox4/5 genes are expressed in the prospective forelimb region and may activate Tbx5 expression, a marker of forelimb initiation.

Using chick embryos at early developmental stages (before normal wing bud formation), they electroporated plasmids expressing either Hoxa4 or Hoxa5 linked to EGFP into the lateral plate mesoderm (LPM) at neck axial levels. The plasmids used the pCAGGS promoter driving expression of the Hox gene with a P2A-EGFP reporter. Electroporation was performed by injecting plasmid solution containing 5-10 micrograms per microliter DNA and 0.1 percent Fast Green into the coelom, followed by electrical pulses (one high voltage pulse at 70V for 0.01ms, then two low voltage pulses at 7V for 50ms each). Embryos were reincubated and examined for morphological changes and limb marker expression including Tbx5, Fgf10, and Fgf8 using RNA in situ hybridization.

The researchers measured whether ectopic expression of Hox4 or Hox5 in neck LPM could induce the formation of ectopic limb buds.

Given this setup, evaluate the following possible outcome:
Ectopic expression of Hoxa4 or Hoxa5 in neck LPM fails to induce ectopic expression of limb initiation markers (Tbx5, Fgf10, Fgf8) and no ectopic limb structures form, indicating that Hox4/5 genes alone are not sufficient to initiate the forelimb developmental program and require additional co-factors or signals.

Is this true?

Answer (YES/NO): YES